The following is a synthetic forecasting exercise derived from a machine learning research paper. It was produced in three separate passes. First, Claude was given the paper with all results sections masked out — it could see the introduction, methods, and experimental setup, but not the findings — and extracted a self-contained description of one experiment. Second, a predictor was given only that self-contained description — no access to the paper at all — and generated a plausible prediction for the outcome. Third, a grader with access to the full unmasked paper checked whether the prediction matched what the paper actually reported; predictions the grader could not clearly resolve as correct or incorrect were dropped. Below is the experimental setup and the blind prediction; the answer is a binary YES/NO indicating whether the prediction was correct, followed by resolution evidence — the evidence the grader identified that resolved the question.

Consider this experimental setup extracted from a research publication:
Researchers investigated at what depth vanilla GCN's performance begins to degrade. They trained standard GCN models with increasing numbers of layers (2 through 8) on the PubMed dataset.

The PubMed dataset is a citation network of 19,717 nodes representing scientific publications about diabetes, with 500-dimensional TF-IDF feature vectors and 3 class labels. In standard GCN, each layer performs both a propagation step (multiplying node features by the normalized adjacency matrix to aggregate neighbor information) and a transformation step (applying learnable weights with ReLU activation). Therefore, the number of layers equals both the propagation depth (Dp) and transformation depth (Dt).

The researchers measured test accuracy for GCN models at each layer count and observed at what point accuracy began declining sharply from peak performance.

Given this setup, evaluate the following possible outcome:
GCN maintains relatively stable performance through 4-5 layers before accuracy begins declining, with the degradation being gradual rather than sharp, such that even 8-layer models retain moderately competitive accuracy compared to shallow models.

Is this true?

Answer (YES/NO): NO